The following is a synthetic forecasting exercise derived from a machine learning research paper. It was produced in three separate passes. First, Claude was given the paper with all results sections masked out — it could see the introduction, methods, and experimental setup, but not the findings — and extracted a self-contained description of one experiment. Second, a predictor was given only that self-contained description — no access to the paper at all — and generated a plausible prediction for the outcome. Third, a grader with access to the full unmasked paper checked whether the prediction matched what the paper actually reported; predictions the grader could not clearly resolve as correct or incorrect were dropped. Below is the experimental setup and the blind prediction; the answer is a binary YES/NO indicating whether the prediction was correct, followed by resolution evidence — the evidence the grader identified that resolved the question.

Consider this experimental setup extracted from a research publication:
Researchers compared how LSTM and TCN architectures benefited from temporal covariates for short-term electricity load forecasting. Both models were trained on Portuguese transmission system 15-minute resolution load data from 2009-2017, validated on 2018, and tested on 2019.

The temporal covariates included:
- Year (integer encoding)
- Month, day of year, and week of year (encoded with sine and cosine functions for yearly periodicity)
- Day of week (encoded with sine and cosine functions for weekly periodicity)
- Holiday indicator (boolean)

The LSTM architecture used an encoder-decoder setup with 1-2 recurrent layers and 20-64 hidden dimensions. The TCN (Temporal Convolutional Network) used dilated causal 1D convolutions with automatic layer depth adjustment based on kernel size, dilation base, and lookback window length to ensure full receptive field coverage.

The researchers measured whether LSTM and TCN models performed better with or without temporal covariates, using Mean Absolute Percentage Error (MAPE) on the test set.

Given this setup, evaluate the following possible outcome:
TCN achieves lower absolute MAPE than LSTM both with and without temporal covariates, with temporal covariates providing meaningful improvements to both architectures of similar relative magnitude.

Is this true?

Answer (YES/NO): NO